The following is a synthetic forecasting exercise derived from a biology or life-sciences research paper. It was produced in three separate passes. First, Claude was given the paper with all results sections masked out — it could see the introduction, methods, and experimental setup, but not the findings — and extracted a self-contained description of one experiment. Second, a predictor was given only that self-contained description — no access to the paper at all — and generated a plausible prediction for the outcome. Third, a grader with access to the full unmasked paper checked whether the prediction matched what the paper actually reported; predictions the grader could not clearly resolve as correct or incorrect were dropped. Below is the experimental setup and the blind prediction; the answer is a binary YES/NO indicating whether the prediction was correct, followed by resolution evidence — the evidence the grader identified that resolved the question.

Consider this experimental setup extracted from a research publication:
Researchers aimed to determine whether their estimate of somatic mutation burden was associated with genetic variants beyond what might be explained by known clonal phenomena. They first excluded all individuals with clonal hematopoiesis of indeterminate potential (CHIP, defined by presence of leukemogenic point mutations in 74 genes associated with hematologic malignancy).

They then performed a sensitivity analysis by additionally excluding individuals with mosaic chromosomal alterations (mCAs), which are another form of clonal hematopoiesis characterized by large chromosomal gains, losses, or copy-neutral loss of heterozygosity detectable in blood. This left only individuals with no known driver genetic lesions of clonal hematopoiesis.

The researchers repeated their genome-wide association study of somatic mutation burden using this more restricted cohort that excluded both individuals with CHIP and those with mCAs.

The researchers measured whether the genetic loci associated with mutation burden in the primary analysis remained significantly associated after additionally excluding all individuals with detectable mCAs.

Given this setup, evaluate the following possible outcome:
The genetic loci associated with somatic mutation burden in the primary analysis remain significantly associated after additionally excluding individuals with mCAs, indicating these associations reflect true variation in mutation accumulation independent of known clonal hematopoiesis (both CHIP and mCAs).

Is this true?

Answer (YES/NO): YES